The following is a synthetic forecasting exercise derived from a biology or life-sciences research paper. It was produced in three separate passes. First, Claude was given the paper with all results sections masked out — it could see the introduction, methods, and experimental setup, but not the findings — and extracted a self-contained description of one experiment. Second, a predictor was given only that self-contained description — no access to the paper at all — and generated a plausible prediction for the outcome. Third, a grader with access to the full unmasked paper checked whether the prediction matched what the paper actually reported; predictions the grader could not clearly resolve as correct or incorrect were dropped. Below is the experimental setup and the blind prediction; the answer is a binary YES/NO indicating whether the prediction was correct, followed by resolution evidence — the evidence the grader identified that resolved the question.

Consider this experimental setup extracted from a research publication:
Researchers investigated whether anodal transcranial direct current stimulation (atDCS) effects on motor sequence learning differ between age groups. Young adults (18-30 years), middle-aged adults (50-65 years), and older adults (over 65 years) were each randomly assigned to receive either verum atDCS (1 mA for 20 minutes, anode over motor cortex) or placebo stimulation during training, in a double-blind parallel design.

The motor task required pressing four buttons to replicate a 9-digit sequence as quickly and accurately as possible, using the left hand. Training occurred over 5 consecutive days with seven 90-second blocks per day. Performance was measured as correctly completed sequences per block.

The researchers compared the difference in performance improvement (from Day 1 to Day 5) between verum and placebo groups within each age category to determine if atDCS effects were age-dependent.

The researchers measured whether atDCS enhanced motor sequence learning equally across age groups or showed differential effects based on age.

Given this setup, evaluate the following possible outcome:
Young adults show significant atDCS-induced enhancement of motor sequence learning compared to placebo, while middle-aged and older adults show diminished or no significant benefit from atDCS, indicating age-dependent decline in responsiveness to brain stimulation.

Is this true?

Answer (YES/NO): NO